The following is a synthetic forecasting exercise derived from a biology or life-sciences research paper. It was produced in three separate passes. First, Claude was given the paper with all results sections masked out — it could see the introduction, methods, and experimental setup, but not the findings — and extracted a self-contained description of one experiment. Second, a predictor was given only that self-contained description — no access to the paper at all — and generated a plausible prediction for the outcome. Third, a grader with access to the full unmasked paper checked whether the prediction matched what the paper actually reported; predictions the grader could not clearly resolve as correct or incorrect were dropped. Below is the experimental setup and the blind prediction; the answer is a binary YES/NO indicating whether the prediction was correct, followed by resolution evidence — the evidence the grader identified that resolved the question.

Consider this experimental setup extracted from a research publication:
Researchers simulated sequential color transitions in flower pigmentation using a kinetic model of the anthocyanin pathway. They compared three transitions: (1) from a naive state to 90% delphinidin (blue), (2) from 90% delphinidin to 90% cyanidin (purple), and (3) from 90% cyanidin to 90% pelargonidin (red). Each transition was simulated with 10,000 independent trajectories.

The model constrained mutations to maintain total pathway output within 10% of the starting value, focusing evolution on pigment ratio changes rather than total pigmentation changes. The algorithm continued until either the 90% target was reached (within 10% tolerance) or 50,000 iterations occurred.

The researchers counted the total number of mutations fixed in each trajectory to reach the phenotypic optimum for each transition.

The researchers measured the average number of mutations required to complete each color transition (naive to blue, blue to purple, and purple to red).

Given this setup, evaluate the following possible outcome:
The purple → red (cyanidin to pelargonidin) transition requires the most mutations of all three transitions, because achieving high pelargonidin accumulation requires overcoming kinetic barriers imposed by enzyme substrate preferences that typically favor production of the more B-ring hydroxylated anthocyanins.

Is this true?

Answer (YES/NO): NO